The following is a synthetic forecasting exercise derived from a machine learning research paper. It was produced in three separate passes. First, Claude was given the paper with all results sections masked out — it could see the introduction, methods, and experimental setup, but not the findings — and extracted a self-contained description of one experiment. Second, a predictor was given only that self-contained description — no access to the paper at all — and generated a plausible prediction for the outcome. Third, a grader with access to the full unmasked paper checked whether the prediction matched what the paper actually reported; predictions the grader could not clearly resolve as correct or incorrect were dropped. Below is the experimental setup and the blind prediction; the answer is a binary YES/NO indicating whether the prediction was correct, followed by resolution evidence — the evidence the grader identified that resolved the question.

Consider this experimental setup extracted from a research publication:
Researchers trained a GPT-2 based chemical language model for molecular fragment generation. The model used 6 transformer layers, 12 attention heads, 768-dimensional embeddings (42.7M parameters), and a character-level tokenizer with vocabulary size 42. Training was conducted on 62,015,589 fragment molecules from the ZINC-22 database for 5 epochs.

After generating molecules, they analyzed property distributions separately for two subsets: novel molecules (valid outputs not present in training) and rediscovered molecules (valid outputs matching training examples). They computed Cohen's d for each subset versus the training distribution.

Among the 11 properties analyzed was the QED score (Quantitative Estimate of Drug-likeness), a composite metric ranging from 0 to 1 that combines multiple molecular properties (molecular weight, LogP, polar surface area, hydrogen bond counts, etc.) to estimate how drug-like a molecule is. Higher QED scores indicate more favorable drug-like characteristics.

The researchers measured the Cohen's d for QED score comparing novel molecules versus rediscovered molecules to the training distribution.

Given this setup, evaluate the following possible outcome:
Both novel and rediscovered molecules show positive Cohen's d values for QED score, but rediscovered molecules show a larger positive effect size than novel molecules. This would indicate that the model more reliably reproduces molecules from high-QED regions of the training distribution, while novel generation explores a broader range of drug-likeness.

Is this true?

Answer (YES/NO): NO